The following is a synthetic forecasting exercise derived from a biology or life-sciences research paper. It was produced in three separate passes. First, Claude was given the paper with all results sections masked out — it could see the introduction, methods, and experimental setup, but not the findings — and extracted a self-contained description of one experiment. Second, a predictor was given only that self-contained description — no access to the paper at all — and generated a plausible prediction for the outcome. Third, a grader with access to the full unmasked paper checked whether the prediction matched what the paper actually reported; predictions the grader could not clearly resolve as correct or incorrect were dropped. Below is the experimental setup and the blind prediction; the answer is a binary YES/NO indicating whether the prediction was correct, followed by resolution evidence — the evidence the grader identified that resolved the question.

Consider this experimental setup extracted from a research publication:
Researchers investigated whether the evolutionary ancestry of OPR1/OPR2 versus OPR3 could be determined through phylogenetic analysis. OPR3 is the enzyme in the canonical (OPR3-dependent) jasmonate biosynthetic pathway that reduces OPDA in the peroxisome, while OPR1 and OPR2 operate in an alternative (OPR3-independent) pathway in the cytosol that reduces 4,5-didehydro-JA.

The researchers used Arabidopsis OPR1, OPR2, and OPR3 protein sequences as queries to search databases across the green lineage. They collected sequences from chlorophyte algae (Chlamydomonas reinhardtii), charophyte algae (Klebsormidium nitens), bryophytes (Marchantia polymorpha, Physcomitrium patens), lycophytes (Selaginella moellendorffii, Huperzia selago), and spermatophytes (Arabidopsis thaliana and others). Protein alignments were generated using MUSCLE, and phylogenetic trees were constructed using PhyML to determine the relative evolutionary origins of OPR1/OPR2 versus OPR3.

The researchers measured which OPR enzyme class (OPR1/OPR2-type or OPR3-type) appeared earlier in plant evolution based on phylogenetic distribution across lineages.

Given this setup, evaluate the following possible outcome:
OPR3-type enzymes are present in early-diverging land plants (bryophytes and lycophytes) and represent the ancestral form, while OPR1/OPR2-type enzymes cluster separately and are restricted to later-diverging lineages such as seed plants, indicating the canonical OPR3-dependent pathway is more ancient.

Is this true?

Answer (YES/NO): NO